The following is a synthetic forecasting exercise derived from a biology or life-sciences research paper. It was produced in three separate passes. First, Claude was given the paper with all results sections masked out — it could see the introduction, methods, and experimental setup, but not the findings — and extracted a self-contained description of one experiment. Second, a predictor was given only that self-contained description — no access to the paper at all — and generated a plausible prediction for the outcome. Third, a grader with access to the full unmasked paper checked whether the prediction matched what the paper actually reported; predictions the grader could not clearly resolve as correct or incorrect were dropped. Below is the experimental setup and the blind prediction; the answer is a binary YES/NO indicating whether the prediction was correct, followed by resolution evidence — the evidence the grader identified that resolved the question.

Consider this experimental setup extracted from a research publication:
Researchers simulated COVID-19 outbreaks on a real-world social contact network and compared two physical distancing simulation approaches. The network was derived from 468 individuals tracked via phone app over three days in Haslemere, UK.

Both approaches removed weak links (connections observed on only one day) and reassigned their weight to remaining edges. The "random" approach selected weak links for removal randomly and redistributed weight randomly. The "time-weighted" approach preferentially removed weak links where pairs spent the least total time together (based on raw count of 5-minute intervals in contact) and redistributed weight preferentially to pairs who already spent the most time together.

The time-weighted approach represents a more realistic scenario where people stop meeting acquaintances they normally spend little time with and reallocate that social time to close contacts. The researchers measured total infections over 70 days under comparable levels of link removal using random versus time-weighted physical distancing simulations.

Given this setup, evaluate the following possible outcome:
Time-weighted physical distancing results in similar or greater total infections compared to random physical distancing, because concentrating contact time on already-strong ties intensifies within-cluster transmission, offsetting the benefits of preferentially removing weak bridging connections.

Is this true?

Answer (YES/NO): YES